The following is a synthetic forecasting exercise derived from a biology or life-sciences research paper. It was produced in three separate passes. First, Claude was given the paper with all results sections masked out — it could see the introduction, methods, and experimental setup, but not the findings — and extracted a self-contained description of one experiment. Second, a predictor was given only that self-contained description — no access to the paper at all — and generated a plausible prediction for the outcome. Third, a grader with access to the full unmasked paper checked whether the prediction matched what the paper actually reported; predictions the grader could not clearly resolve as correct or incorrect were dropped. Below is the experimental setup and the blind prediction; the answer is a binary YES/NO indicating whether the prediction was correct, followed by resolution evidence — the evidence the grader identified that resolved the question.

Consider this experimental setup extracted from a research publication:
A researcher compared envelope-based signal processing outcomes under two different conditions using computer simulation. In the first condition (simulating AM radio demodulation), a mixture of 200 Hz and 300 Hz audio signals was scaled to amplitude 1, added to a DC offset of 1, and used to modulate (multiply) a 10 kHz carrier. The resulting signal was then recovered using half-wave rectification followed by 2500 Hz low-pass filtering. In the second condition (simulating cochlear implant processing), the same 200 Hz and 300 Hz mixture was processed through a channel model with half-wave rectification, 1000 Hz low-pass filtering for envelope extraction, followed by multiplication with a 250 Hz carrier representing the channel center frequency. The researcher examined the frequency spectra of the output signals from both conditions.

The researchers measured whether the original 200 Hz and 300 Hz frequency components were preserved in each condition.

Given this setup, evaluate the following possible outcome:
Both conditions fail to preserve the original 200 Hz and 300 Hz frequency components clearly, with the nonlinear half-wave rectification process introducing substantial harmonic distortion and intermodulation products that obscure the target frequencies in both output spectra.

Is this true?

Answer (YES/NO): NO